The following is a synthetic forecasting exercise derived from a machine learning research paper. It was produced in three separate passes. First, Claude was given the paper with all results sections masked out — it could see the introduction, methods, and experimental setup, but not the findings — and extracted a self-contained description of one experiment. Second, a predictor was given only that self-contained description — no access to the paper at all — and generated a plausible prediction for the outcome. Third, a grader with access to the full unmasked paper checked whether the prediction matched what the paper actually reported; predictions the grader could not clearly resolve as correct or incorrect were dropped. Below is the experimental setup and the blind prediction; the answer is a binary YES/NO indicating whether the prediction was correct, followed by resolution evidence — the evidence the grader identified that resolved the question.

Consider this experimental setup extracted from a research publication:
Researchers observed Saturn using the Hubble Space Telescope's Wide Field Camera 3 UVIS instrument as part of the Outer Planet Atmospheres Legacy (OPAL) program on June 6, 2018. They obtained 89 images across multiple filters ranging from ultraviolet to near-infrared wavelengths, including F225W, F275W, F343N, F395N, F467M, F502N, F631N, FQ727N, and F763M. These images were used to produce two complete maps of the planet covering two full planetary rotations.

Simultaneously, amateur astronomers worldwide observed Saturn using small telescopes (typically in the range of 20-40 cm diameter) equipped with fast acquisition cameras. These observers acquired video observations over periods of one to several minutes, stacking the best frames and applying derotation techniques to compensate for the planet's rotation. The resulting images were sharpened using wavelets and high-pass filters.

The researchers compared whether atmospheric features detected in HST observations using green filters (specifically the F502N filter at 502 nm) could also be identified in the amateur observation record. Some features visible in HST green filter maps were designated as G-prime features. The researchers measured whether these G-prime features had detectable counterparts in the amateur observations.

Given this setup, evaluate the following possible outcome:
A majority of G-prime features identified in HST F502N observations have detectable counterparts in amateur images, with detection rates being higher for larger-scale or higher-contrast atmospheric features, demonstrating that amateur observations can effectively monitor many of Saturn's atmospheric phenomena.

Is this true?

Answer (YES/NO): NO